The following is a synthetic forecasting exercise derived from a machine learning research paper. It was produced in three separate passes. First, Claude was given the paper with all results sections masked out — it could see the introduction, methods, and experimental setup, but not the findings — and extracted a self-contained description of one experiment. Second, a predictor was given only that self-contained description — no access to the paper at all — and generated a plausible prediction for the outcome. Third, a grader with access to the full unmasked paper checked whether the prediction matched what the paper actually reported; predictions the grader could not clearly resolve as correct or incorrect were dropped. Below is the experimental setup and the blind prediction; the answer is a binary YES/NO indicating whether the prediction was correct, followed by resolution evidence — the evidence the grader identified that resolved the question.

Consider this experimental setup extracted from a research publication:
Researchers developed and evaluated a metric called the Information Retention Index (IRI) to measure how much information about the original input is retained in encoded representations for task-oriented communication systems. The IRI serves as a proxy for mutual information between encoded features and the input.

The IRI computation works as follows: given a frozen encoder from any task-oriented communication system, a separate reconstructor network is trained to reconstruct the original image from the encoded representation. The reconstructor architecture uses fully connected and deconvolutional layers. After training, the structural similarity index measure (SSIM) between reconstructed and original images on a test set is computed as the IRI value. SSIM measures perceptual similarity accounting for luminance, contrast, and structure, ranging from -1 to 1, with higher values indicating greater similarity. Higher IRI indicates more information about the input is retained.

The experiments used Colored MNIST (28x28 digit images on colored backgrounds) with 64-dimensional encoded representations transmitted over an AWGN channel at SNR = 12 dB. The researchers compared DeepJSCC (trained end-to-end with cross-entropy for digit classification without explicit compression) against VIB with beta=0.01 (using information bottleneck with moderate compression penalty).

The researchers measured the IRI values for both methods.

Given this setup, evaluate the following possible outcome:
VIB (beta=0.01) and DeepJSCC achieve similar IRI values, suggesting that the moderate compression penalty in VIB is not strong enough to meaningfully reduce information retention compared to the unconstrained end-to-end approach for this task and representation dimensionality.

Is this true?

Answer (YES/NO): NO